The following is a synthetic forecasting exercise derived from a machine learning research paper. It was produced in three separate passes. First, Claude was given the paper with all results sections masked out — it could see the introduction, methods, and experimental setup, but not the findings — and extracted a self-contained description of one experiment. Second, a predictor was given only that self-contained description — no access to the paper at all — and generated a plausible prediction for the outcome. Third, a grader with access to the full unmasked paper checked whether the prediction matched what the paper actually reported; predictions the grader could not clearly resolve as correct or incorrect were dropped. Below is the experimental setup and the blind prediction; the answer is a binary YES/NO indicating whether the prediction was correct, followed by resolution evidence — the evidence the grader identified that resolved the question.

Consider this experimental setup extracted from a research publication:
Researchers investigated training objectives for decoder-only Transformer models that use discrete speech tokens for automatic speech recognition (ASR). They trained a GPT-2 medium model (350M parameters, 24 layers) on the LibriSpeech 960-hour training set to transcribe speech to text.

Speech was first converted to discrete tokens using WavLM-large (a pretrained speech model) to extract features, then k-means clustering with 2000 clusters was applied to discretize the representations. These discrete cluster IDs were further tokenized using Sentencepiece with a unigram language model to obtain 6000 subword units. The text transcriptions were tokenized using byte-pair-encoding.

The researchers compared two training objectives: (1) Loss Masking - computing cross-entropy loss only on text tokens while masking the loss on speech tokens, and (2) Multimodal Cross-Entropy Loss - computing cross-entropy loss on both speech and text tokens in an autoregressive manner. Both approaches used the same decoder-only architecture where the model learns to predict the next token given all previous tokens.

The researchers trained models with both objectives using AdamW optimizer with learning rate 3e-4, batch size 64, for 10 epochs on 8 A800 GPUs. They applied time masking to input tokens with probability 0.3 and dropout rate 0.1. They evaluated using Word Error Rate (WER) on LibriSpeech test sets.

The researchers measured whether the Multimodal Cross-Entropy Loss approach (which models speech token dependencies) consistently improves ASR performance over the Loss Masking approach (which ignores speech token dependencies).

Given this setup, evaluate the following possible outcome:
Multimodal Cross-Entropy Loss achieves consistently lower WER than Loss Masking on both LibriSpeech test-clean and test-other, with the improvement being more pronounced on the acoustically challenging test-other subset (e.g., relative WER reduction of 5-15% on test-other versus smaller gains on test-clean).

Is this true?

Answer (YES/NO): NO